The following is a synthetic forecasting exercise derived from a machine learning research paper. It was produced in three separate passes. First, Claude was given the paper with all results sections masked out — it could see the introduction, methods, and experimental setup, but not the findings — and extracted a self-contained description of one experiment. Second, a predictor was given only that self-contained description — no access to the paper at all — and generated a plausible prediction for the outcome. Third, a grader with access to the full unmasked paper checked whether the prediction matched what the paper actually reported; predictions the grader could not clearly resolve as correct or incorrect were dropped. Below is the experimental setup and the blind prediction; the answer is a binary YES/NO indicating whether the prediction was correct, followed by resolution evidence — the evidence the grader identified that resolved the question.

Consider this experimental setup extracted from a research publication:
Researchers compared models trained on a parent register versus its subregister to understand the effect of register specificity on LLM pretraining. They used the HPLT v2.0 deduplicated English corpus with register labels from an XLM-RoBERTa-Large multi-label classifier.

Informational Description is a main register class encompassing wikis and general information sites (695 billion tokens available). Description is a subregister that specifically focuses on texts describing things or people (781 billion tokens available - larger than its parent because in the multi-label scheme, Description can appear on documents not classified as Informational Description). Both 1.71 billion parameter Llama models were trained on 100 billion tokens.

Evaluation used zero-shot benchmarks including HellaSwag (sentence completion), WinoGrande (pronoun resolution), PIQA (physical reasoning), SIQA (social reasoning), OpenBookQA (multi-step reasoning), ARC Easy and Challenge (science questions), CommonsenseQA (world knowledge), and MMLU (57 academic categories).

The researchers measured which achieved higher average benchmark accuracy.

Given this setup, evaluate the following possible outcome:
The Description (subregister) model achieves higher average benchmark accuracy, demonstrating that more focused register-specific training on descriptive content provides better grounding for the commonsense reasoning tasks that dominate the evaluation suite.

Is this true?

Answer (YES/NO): YES